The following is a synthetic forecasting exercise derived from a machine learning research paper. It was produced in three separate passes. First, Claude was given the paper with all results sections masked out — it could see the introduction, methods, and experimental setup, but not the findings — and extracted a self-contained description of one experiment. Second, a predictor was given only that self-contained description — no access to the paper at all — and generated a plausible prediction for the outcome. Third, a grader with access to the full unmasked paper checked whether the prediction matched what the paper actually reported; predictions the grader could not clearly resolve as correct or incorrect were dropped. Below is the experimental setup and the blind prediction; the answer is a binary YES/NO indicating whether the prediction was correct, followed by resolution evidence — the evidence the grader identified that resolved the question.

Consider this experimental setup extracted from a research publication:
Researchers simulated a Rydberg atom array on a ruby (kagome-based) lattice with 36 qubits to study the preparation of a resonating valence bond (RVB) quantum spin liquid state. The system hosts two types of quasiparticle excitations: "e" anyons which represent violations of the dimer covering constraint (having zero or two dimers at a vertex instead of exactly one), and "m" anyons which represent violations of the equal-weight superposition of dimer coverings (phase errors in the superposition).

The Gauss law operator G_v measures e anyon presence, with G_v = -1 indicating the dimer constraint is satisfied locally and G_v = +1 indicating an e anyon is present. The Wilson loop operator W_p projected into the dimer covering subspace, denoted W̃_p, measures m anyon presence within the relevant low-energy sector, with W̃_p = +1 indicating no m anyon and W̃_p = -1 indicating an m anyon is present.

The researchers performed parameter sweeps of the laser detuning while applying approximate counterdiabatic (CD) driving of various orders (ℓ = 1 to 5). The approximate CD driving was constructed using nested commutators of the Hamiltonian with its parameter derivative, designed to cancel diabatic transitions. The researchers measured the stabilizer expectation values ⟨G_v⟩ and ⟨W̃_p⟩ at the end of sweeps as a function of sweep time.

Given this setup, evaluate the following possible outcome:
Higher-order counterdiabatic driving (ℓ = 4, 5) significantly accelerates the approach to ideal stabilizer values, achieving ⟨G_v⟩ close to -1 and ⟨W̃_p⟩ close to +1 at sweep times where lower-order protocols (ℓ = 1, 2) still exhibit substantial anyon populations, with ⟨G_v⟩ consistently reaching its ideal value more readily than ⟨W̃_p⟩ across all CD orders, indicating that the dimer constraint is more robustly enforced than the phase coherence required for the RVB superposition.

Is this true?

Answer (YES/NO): NO